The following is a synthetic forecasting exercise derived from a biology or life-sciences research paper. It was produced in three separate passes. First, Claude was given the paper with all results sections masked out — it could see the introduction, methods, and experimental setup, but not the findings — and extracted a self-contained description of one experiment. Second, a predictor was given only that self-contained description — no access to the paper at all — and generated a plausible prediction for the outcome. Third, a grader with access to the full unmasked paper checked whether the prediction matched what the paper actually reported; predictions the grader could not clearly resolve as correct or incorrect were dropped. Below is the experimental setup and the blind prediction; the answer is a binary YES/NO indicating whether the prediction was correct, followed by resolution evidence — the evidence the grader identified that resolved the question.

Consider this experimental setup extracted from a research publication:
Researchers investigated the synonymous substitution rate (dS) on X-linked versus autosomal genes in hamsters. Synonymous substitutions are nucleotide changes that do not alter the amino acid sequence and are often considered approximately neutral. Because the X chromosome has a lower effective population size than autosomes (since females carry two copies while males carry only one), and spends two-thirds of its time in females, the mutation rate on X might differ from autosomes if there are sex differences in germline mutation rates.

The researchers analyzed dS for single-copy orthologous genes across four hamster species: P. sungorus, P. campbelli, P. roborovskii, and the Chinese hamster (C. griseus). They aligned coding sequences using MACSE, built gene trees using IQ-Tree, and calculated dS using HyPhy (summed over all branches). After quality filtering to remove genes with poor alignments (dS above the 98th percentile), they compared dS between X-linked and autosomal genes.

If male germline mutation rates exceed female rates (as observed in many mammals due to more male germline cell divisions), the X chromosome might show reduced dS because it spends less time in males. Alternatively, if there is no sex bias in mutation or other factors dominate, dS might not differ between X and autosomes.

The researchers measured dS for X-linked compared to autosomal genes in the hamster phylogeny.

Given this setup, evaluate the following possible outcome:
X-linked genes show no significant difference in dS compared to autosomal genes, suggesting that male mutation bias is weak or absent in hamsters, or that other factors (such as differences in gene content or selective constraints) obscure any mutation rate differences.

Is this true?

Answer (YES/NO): NO